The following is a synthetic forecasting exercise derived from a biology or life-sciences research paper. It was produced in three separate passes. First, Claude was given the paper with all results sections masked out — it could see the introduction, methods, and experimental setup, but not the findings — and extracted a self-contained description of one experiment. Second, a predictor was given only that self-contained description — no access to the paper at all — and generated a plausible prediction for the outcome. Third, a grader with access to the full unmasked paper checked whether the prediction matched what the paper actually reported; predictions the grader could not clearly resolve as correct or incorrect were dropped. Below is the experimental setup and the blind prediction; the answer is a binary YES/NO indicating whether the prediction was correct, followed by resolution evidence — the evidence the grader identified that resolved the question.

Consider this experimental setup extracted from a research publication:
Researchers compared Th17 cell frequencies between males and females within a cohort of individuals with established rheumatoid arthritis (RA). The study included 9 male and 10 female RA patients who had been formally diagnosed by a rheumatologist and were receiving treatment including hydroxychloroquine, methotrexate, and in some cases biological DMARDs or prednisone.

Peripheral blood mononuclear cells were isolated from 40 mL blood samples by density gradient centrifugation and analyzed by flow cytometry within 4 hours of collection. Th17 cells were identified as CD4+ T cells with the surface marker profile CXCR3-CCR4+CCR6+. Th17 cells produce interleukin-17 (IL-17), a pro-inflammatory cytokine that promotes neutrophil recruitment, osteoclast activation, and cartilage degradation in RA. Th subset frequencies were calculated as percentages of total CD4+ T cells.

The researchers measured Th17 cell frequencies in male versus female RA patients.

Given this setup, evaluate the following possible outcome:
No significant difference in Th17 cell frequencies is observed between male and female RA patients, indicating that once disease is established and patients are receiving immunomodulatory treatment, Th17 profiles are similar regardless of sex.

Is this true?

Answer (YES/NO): NO